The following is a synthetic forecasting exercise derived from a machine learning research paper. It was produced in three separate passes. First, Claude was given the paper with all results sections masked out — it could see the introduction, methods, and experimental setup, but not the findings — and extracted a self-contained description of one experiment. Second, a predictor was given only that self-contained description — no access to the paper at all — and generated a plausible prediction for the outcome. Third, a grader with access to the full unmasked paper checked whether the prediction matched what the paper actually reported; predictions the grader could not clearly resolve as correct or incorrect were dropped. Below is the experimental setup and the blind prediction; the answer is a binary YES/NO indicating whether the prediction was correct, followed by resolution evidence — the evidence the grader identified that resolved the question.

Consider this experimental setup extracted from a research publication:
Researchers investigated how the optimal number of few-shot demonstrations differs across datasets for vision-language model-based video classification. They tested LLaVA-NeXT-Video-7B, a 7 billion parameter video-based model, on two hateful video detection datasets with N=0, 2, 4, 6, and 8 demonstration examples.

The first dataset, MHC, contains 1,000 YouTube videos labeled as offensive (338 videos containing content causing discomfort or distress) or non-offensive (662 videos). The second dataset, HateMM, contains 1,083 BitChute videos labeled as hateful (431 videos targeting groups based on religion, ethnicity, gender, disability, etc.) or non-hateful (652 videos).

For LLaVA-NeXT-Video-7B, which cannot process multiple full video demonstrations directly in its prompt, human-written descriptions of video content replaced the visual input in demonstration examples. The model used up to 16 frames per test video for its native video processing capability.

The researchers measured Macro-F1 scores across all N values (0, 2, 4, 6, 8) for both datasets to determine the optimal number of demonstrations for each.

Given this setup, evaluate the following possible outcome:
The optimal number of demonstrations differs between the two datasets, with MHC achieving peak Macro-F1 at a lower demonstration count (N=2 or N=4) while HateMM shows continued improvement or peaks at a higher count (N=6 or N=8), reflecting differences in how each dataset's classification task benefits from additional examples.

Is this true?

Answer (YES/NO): NO